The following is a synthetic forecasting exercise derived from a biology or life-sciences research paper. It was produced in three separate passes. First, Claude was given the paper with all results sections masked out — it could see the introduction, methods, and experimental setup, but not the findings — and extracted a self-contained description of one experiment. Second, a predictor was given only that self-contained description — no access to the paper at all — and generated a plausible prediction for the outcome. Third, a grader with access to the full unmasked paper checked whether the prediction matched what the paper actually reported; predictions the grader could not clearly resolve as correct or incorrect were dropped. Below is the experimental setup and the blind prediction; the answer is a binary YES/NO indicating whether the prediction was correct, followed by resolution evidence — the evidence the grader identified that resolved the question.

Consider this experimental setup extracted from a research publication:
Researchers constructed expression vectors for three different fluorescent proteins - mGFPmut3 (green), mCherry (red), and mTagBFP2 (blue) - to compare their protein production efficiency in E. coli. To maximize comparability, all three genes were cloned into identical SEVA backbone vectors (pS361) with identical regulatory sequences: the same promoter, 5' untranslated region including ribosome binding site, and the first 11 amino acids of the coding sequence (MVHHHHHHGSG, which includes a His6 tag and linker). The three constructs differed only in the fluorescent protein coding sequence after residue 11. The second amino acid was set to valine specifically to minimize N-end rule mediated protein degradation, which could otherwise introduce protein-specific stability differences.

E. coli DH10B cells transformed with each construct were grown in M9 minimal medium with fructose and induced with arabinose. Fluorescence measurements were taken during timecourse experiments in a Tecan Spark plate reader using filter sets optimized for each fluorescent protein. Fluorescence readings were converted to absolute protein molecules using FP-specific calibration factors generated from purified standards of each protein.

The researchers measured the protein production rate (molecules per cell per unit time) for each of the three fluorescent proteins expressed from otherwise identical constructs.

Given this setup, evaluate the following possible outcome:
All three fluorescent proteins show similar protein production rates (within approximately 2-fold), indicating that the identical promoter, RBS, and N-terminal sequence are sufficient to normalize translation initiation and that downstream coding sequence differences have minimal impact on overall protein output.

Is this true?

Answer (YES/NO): NO